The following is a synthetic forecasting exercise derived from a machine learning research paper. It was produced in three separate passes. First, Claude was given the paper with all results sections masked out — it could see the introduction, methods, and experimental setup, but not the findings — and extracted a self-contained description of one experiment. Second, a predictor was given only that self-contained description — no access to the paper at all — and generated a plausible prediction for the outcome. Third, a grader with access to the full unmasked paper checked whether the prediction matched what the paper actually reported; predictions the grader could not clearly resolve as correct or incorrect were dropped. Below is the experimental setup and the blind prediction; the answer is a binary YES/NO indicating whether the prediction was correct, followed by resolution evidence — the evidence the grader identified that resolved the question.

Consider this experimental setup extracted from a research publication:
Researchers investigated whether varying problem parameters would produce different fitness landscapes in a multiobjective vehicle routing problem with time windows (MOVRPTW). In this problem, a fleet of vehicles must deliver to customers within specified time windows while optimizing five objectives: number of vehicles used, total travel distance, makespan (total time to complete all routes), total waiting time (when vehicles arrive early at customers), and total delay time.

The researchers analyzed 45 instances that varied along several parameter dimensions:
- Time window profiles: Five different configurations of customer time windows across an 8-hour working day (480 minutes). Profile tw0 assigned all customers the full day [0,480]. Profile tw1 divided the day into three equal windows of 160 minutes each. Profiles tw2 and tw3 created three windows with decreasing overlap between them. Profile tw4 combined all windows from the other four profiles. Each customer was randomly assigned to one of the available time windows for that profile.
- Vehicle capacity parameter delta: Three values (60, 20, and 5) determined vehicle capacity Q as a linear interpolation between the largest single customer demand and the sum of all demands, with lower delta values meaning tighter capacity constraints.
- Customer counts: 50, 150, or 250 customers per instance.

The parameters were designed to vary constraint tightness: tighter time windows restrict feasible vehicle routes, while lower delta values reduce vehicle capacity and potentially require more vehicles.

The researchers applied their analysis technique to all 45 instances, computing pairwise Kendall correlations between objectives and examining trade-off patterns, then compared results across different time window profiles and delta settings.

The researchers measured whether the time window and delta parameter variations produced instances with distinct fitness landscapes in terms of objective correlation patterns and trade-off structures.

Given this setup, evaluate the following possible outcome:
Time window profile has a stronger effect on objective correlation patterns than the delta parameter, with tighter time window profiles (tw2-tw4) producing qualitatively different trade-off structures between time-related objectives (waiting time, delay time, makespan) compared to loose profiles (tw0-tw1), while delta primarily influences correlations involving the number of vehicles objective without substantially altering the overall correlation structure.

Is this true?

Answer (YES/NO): NO